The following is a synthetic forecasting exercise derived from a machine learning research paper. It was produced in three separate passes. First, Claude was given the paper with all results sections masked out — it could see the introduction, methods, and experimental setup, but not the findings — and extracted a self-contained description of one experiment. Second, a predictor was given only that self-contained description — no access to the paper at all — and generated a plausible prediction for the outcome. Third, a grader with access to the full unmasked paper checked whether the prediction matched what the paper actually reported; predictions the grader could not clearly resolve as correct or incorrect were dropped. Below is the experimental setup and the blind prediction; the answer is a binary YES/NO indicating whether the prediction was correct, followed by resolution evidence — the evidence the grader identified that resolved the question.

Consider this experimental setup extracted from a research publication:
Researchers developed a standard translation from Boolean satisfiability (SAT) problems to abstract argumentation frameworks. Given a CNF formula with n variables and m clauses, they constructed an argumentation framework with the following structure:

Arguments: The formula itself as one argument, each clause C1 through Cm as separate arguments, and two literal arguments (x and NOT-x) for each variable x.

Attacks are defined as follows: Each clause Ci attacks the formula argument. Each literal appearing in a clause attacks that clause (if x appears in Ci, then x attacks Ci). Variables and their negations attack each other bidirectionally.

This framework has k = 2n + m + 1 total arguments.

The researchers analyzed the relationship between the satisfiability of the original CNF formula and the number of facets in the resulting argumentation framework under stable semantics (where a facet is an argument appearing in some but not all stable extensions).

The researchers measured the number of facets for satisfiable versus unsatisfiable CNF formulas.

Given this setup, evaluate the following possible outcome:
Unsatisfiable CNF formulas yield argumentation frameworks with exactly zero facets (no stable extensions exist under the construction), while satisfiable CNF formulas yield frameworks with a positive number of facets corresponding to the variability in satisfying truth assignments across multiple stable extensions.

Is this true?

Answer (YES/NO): NO